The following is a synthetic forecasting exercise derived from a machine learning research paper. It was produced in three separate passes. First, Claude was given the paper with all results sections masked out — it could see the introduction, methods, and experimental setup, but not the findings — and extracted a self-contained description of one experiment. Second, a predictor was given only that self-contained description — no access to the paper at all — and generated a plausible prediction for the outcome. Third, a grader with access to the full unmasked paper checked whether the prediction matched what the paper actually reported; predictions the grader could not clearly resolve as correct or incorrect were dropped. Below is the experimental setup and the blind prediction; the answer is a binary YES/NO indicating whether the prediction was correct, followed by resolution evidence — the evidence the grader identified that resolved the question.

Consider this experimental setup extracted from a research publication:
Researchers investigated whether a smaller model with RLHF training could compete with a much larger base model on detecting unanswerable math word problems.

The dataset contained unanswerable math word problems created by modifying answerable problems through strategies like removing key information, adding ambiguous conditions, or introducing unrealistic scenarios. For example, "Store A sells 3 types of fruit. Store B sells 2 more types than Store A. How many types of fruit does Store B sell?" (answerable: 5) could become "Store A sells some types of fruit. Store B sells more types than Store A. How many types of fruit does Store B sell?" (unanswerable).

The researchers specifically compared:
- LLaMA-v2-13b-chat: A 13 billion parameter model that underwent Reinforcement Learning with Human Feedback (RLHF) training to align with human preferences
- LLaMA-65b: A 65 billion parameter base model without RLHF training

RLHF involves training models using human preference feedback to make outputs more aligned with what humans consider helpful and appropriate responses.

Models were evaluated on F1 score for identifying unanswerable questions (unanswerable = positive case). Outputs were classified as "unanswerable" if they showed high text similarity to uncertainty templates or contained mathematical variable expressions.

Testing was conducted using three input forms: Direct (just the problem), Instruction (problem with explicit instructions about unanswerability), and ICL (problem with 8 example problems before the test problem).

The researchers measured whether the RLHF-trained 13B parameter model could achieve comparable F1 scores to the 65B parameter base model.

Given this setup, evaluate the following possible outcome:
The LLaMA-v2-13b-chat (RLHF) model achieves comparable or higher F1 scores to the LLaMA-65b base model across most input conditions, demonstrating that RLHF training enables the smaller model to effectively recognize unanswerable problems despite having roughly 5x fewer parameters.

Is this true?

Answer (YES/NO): YES